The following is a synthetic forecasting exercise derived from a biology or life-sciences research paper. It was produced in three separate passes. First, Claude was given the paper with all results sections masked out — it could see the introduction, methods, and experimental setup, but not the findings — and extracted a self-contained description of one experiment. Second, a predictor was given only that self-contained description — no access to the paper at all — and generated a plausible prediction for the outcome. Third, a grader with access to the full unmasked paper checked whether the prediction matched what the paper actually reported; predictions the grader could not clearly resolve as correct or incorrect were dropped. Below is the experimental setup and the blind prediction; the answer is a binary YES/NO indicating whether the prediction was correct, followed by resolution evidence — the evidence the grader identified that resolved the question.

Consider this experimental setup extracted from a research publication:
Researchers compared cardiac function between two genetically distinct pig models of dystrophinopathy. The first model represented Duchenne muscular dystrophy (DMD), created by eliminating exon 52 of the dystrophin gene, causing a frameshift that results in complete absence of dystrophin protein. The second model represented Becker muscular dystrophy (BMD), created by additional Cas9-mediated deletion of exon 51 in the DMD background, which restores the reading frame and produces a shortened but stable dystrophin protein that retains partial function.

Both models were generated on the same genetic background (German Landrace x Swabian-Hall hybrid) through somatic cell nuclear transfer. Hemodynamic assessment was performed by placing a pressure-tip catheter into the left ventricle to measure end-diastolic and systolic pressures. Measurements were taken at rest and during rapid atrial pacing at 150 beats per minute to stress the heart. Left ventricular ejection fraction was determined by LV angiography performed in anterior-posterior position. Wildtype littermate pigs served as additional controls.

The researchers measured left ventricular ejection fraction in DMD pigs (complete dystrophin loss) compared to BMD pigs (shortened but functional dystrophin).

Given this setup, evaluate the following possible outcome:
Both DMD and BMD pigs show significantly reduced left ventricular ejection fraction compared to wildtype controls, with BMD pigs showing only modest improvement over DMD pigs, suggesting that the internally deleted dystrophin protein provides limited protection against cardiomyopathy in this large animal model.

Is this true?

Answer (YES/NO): NO